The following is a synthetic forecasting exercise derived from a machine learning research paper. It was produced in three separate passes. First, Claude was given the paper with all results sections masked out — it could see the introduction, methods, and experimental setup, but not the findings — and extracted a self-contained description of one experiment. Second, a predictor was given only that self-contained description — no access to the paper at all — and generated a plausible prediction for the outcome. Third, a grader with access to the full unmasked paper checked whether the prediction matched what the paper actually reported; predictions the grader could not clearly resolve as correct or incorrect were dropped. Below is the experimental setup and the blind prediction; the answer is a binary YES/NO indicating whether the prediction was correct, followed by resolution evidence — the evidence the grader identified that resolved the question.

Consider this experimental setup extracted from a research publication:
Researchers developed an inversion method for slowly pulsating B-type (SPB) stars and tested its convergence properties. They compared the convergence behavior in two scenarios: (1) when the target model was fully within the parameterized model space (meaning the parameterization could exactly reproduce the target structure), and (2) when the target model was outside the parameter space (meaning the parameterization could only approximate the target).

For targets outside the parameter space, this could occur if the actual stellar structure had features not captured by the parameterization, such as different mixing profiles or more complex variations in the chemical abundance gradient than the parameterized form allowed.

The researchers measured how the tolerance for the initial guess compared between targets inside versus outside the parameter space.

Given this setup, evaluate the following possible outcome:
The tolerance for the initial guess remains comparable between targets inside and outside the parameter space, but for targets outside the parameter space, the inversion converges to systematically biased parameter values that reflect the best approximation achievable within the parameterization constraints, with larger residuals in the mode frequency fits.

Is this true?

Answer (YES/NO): NO